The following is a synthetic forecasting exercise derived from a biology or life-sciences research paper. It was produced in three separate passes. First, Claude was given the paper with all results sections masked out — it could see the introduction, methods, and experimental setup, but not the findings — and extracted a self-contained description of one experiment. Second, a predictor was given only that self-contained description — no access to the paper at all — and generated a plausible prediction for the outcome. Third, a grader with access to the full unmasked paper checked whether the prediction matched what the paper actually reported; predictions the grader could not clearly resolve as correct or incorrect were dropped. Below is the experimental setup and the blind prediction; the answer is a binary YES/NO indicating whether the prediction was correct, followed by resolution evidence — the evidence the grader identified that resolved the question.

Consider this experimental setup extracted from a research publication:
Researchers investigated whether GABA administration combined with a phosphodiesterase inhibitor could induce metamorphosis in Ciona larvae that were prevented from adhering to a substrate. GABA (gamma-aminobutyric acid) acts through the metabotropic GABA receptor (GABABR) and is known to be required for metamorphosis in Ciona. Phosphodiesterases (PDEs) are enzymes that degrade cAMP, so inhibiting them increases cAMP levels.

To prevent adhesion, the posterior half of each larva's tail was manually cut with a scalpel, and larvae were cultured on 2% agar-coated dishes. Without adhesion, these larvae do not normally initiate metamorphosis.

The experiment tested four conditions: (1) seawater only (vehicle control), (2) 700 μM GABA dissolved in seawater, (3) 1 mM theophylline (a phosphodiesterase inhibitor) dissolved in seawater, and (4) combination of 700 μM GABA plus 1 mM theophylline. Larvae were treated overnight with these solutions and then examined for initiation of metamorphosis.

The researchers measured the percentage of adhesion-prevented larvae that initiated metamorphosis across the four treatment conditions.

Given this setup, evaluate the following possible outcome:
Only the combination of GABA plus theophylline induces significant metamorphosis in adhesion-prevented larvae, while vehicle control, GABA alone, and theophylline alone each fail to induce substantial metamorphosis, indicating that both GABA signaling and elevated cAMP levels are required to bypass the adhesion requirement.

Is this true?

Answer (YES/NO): NO